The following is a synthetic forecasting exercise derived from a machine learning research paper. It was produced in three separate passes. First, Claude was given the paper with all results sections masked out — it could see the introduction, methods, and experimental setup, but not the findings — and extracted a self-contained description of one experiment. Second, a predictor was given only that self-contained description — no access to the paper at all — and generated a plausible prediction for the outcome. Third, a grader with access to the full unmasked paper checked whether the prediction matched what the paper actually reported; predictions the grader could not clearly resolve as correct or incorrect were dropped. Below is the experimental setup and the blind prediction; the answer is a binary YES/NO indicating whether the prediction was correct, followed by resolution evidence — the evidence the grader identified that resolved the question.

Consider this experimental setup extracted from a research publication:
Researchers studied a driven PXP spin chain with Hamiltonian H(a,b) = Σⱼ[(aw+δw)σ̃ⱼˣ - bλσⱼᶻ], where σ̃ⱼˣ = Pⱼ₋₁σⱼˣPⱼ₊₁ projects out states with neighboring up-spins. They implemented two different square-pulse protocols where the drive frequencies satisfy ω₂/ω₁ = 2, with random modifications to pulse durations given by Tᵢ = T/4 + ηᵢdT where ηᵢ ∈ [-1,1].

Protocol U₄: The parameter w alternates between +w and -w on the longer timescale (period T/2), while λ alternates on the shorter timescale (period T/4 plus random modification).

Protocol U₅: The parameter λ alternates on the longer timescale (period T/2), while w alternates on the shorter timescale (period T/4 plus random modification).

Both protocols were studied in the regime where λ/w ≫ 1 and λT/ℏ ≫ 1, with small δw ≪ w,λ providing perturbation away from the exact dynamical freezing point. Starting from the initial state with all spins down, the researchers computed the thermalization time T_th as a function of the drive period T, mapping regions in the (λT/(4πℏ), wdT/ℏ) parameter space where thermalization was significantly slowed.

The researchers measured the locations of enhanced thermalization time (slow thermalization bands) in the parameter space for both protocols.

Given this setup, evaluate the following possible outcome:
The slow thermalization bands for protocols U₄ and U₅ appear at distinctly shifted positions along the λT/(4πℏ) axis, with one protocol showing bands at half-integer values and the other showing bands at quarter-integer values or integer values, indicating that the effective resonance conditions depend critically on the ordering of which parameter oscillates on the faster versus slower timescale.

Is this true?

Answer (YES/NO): YES